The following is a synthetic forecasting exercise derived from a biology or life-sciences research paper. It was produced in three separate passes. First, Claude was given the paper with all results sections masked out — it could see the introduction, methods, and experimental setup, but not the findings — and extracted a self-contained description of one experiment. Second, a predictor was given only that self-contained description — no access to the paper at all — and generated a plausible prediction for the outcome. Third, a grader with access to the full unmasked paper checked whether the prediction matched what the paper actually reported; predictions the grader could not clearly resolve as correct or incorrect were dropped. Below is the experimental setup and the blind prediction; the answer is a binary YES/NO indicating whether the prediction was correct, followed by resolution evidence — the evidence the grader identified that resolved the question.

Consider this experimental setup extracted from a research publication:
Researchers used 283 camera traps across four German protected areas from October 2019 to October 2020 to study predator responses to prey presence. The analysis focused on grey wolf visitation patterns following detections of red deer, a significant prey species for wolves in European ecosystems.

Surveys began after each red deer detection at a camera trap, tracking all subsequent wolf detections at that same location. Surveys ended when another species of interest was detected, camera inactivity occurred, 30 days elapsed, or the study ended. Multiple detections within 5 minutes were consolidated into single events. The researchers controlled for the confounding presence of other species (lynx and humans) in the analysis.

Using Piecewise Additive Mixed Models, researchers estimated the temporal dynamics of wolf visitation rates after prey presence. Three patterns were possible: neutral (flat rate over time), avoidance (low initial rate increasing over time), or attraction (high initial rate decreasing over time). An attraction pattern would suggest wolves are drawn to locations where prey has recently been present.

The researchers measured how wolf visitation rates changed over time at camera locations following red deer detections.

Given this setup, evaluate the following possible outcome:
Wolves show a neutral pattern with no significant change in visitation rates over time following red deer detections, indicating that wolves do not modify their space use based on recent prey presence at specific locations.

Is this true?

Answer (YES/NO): NO